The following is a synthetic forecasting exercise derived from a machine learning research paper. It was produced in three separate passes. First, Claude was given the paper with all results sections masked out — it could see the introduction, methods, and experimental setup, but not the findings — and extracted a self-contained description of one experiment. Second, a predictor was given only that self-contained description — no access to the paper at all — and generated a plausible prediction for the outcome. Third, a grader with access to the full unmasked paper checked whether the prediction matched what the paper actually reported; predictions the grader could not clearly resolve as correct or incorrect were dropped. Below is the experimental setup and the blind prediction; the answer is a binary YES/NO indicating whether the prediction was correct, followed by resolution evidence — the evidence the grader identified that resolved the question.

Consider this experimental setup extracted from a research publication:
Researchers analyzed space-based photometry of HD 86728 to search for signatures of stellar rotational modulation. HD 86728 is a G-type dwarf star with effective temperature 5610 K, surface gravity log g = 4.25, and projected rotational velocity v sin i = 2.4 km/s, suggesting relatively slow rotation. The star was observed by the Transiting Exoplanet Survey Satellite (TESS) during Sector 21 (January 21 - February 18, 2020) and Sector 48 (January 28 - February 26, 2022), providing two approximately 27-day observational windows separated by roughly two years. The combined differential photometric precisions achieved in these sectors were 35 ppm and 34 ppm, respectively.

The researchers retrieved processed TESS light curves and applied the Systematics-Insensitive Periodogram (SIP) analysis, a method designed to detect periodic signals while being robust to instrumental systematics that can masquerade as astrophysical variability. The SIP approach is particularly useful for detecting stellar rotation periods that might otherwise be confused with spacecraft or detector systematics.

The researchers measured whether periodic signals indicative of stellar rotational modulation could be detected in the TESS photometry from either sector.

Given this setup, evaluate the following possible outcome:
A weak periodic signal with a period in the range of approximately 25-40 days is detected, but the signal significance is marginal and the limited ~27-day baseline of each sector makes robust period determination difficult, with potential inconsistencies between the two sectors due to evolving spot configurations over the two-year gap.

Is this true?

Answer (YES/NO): NO